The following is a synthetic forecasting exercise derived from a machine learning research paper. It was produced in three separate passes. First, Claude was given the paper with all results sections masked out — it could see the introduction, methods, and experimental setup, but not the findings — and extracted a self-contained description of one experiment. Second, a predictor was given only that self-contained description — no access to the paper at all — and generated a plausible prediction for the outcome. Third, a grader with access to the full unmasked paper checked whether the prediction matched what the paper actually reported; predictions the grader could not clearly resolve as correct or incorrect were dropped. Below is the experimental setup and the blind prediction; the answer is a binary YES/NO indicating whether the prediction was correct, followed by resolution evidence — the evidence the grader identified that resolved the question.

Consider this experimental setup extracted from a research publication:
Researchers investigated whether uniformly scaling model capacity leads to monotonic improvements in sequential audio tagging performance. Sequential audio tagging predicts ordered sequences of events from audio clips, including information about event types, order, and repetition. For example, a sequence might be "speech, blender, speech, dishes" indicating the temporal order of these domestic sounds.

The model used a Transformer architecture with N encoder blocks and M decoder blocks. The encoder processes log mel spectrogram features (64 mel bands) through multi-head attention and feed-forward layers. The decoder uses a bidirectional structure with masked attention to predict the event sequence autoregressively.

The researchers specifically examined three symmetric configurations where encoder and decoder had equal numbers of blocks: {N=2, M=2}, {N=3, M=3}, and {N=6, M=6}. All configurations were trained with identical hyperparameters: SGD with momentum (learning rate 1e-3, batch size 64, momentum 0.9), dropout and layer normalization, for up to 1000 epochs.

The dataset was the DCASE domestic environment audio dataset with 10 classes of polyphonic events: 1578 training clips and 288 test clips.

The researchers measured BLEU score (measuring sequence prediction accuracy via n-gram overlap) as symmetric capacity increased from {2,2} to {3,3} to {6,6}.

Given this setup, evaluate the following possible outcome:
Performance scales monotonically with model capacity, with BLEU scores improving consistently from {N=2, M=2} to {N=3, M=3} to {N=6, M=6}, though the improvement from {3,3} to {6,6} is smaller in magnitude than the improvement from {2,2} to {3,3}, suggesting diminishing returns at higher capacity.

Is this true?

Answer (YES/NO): NO